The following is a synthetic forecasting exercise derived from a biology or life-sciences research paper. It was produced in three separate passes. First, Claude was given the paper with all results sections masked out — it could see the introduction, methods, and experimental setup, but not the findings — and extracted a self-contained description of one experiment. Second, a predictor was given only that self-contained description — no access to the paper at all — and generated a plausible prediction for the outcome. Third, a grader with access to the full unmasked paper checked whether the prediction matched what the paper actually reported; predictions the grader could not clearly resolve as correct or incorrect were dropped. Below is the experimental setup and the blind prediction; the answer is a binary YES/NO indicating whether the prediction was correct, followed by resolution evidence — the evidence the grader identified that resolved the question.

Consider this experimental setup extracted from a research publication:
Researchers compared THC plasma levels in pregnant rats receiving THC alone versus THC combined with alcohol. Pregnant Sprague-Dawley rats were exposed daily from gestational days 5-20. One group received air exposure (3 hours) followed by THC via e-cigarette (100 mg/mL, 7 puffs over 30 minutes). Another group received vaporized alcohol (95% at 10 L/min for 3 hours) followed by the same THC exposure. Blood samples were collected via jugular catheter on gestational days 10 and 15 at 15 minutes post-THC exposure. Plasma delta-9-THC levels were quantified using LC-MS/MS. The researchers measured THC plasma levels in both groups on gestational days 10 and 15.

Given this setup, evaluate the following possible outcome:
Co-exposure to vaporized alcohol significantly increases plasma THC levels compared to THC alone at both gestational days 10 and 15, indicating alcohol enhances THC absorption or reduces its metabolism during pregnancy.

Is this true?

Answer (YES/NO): NO